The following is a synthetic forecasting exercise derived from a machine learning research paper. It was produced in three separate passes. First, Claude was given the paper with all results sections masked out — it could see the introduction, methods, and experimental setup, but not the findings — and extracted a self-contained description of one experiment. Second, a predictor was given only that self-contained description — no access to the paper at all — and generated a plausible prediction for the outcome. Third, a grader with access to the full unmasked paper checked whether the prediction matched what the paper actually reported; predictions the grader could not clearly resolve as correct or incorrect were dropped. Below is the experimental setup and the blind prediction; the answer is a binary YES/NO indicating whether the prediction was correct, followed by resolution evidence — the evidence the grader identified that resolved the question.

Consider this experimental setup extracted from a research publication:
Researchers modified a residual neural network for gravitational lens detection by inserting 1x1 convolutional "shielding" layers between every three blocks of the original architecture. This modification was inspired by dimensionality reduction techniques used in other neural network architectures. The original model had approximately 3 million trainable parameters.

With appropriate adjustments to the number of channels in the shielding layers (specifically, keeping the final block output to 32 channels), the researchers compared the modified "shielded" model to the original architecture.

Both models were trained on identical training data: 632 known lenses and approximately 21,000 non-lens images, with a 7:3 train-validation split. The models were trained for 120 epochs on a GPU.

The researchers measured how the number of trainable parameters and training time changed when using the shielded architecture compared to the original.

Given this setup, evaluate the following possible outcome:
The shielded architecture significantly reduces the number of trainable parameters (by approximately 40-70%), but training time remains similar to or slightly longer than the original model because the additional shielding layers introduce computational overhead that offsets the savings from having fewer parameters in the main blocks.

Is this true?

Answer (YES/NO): NO